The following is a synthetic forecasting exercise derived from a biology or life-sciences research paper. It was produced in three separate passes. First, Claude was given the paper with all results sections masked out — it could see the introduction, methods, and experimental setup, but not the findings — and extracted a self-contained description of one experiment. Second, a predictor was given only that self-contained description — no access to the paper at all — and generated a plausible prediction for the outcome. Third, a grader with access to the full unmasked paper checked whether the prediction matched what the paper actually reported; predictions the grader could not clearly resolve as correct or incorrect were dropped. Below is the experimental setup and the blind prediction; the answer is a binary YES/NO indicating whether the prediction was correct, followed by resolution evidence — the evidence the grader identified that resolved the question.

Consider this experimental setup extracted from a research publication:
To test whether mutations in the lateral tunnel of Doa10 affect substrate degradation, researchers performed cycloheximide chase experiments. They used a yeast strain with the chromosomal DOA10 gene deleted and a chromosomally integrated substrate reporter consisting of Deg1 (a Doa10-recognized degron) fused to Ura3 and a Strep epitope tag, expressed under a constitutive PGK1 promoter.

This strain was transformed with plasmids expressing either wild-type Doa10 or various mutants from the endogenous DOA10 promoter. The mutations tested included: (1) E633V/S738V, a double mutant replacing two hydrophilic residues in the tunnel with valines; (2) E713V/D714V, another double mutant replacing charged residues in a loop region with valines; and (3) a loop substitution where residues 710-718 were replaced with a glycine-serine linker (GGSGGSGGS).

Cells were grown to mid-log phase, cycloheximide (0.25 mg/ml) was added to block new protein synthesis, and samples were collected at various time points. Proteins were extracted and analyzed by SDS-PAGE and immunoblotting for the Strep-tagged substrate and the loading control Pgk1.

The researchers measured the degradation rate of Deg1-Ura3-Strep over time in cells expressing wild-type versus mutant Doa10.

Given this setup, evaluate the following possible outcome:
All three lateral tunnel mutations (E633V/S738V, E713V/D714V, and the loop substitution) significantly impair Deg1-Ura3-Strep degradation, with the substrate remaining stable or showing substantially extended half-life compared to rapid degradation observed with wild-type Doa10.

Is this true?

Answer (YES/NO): NO